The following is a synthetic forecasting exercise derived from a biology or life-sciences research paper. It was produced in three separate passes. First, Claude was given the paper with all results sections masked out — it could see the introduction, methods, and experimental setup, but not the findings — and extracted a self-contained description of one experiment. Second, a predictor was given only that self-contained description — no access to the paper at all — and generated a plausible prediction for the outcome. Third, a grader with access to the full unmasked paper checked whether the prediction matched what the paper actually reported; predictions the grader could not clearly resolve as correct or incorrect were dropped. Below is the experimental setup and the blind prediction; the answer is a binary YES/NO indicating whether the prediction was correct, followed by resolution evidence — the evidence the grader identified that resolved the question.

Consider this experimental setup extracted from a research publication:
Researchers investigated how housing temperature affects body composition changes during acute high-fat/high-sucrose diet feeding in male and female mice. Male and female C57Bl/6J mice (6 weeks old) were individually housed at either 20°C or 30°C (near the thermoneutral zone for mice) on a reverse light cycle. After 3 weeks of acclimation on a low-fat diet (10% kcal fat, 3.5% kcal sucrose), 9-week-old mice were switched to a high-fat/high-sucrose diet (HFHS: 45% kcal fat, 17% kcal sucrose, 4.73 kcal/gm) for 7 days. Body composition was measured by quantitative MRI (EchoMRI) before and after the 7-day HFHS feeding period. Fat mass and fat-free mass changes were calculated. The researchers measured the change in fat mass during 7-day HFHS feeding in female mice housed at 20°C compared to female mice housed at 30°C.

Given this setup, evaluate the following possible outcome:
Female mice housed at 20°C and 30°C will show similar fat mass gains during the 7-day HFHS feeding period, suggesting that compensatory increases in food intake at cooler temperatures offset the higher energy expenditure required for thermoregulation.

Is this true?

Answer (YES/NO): NO